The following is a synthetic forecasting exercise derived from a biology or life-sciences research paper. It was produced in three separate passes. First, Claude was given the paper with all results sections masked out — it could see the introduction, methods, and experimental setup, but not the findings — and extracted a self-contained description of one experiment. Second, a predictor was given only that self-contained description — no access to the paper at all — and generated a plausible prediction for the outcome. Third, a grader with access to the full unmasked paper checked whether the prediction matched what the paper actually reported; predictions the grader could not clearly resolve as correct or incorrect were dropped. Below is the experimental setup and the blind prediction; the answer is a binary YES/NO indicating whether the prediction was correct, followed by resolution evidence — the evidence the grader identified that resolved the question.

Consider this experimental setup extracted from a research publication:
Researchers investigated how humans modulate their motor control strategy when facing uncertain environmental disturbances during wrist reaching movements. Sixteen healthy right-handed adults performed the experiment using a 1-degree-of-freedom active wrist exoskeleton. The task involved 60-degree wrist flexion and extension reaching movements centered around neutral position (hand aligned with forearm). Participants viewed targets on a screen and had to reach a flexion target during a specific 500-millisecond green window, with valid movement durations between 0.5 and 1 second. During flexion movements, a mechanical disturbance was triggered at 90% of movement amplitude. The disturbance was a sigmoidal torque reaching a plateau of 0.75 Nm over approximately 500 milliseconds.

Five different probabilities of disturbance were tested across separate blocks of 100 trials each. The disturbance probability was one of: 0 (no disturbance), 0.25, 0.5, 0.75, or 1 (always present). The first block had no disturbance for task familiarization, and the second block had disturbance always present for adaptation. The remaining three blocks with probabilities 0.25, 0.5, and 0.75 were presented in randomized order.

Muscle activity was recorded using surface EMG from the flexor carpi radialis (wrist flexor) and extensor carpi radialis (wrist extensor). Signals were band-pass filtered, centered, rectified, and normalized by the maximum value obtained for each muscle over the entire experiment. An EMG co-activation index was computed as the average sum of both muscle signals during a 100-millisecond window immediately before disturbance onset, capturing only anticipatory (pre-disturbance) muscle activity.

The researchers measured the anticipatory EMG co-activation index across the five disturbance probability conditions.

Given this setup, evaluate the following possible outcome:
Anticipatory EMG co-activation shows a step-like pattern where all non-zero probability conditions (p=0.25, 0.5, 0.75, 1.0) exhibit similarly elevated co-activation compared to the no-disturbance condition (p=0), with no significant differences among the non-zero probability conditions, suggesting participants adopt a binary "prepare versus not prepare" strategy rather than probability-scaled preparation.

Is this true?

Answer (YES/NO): NO